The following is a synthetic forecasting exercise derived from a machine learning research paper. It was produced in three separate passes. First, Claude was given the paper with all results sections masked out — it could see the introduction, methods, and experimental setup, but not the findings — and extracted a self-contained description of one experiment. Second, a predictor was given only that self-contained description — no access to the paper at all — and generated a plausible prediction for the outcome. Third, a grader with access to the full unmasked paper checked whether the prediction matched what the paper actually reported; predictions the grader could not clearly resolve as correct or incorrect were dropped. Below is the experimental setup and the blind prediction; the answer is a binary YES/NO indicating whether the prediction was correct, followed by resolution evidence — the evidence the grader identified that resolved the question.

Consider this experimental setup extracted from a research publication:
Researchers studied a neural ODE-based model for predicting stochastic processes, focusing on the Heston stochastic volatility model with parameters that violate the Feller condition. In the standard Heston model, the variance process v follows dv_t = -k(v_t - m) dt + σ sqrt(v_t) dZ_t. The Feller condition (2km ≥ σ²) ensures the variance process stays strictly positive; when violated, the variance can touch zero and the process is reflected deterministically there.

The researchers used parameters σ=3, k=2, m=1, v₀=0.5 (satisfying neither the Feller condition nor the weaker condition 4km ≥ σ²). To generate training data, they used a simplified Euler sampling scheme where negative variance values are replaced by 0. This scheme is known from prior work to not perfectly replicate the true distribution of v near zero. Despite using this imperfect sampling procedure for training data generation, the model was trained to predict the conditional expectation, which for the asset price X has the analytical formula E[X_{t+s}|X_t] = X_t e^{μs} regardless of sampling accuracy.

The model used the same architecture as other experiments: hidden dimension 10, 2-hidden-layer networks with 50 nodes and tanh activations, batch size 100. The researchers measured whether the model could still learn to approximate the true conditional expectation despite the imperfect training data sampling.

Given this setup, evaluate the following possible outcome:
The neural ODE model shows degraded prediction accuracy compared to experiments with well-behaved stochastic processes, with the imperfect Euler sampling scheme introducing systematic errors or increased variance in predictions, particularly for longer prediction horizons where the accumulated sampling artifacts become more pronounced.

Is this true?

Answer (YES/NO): NO